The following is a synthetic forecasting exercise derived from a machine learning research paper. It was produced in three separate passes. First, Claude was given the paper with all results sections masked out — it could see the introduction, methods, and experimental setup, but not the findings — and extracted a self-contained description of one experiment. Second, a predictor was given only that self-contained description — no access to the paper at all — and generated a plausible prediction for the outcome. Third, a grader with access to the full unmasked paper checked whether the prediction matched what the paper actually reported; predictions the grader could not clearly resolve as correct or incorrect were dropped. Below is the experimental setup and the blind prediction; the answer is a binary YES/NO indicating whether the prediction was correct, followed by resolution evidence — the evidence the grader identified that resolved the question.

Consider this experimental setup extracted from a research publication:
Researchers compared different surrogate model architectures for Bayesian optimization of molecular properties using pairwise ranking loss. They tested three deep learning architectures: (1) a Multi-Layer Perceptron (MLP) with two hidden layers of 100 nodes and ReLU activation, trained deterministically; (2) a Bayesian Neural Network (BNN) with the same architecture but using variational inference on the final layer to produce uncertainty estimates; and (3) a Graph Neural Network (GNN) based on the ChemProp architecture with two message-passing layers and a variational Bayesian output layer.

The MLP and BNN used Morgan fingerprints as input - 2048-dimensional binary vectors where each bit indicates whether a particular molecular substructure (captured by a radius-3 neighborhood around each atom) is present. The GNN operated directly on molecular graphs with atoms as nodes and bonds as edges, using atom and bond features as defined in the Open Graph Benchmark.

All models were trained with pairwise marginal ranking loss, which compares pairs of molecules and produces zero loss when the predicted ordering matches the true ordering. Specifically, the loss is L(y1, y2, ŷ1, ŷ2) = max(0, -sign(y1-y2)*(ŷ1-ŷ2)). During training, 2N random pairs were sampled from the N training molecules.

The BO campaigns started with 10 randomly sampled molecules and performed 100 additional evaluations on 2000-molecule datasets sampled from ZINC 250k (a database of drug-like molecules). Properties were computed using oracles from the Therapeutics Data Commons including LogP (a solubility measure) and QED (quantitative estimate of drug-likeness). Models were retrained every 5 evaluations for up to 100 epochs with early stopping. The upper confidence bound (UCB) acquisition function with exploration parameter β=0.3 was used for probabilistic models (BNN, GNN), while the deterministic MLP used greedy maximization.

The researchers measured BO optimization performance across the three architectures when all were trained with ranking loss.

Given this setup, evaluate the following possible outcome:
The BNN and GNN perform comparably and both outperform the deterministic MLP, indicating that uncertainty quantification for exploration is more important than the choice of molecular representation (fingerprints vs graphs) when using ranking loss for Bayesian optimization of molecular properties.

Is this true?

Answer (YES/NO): NO